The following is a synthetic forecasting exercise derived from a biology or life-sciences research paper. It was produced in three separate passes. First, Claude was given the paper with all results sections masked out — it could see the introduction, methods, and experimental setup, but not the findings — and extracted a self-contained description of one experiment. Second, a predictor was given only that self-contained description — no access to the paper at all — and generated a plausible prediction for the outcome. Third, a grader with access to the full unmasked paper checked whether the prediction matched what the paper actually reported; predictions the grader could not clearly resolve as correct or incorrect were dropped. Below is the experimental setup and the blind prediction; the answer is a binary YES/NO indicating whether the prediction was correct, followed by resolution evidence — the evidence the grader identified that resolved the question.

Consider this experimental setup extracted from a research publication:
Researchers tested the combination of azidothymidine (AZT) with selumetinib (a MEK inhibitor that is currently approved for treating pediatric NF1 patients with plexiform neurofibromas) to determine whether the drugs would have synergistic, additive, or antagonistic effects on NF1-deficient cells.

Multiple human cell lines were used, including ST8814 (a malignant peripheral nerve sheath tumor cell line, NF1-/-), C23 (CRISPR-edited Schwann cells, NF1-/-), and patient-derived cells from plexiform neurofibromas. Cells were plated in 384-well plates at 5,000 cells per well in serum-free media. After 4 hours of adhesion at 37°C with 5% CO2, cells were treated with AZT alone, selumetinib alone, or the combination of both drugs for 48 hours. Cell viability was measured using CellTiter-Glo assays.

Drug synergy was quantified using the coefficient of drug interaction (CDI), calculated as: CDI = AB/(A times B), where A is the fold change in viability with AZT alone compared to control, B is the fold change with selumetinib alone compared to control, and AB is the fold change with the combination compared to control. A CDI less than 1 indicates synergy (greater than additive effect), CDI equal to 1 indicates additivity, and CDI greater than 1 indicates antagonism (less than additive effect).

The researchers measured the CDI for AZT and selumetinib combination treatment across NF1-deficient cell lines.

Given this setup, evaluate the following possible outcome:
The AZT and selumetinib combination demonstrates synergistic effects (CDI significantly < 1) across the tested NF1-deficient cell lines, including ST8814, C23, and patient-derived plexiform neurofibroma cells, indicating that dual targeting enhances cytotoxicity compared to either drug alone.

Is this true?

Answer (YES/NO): NO